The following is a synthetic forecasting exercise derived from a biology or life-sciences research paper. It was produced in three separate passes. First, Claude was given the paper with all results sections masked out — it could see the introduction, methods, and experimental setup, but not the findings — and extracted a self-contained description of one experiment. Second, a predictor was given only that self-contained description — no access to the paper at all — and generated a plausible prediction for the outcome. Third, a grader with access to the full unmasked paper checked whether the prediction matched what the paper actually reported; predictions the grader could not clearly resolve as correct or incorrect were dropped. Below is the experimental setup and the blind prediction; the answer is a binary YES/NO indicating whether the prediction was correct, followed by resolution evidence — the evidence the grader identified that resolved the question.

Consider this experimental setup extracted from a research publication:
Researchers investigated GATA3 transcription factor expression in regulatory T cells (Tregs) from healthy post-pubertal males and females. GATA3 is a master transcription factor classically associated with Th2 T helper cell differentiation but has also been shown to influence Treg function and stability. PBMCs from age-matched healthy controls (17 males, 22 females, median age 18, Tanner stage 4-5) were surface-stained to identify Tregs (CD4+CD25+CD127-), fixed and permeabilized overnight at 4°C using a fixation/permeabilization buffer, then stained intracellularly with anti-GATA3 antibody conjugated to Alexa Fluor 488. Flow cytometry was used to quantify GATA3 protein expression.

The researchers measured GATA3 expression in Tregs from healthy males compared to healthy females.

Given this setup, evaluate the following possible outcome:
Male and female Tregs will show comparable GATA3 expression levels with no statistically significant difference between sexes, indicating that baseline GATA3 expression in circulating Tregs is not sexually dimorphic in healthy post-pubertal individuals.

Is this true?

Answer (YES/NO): NO